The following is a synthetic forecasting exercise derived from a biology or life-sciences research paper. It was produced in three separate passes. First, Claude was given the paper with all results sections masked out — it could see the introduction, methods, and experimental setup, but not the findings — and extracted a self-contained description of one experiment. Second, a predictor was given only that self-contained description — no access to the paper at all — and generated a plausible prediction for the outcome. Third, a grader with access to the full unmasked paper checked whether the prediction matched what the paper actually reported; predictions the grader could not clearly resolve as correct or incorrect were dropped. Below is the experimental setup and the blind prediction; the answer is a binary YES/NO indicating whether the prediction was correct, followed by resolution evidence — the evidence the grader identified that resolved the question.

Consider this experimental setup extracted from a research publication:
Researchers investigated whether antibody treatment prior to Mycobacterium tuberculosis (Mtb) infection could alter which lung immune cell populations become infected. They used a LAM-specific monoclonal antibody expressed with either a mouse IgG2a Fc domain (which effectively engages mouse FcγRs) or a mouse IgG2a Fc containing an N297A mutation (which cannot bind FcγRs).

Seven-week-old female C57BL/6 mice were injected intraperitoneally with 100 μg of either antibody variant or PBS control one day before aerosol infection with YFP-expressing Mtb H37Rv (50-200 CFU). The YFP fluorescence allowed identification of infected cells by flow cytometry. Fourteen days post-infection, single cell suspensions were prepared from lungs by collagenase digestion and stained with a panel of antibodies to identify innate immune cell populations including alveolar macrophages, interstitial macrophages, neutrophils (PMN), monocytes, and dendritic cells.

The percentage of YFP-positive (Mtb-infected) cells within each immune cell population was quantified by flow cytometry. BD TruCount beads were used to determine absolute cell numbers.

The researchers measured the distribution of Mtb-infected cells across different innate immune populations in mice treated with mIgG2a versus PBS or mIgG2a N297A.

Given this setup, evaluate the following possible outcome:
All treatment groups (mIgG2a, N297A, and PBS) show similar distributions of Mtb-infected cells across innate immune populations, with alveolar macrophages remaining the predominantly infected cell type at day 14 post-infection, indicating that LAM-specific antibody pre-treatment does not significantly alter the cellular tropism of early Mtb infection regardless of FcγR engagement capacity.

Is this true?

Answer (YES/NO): NO